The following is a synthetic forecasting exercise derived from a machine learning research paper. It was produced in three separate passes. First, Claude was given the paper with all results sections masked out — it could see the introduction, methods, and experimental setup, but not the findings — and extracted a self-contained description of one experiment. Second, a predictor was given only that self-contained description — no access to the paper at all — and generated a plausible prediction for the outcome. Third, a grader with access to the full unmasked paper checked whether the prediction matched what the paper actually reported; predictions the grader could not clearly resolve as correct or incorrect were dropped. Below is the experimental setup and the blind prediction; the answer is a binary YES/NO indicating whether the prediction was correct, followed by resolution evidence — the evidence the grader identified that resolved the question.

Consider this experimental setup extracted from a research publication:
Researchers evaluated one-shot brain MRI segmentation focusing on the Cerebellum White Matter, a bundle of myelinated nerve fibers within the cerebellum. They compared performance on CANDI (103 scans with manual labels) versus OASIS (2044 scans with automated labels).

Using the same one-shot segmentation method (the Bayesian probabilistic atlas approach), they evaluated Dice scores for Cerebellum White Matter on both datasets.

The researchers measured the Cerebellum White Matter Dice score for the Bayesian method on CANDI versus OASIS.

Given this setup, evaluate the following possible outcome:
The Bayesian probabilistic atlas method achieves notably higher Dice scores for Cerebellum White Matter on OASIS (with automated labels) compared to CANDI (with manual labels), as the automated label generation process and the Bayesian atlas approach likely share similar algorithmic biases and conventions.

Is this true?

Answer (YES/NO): NO